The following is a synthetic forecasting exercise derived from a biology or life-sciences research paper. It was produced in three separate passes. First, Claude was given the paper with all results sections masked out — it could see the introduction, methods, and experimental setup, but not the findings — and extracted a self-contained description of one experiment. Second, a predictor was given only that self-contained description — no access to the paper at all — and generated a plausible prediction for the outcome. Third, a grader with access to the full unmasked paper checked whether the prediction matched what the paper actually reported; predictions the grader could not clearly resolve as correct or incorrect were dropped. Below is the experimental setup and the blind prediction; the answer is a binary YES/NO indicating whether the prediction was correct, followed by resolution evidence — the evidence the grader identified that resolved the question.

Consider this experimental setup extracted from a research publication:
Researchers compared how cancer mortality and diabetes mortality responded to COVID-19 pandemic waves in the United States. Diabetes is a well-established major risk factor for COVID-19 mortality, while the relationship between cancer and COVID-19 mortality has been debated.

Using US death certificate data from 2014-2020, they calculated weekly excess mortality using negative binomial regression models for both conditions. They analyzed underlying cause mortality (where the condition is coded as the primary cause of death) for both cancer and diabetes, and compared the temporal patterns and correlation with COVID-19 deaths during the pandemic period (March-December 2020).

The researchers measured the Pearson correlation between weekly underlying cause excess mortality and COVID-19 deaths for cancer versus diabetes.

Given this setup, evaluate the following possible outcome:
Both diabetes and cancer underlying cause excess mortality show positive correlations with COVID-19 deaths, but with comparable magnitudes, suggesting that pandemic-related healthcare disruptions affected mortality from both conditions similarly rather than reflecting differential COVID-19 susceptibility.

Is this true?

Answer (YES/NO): NO